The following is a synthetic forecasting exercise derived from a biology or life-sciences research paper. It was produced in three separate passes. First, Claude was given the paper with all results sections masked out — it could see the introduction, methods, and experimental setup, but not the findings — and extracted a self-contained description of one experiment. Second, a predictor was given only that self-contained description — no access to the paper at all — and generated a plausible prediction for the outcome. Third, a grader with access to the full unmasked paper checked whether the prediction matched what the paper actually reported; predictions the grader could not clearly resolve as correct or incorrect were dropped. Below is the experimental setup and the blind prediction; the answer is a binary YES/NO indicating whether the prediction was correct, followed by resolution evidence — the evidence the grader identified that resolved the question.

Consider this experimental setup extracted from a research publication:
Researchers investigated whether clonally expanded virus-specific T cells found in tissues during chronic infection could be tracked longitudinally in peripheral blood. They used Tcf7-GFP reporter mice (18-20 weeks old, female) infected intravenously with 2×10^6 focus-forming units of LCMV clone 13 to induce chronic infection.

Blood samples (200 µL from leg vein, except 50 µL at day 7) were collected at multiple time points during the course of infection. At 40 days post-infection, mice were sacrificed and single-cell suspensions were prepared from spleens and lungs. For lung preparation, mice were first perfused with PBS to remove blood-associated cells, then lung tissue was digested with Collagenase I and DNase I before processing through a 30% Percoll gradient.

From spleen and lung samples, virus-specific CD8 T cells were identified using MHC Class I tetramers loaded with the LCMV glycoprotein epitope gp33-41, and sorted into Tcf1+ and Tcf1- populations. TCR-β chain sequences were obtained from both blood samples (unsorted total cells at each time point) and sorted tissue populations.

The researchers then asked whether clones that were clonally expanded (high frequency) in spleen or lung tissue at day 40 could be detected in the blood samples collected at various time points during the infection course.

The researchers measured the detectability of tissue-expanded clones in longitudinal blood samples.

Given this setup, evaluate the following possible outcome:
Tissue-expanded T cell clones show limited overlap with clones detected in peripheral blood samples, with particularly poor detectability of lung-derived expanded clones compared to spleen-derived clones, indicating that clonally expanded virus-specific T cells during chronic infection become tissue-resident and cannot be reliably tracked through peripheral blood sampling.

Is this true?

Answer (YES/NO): NO